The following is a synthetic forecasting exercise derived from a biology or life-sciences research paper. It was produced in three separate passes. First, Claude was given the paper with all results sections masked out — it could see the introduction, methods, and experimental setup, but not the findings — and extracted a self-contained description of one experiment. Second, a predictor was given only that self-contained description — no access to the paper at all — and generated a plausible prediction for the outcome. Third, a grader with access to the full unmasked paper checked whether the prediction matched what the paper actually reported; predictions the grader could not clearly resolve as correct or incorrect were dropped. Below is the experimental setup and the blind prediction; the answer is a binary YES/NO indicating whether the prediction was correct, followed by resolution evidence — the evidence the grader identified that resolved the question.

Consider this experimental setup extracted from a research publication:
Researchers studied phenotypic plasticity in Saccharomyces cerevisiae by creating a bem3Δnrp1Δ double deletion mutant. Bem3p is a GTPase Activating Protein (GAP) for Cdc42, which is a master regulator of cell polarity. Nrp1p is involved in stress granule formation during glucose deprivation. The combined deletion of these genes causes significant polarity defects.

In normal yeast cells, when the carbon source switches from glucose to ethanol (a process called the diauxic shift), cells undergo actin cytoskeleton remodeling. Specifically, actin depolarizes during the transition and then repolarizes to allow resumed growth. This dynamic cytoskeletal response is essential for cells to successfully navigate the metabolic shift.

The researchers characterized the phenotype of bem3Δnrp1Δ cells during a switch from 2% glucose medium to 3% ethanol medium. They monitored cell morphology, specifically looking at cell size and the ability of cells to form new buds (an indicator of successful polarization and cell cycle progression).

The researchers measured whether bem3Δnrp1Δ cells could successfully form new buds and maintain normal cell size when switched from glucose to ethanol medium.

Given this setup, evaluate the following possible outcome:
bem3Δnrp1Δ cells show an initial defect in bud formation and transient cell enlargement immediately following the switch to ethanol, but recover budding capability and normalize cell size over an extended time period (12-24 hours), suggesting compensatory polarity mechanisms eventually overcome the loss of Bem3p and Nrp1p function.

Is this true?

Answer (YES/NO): NO